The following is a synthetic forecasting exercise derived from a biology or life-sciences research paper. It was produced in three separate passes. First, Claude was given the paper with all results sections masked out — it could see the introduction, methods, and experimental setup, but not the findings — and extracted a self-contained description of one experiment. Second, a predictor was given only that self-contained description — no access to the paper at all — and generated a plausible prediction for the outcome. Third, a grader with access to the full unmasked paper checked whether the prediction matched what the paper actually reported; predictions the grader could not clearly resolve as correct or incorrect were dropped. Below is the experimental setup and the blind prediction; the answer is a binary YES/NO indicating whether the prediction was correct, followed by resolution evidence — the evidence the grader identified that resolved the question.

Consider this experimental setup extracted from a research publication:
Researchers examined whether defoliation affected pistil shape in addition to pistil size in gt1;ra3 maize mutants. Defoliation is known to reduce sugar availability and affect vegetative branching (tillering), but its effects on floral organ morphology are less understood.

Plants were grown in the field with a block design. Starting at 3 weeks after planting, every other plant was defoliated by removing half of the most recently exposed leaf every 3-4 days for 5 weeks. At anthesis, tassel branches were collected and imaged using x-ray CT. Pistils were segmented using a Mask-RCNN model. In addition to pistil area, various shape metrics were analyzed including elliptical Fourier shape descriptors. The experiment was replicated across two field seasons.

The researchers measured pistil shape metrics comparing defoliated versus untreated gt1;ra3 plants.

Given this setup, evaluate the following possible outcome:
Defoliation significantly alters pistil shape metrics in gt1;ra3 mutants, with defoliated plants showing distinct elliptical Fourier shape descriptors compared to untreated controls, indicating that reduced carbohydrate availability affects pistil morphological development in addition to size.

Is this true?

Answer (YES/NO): NO